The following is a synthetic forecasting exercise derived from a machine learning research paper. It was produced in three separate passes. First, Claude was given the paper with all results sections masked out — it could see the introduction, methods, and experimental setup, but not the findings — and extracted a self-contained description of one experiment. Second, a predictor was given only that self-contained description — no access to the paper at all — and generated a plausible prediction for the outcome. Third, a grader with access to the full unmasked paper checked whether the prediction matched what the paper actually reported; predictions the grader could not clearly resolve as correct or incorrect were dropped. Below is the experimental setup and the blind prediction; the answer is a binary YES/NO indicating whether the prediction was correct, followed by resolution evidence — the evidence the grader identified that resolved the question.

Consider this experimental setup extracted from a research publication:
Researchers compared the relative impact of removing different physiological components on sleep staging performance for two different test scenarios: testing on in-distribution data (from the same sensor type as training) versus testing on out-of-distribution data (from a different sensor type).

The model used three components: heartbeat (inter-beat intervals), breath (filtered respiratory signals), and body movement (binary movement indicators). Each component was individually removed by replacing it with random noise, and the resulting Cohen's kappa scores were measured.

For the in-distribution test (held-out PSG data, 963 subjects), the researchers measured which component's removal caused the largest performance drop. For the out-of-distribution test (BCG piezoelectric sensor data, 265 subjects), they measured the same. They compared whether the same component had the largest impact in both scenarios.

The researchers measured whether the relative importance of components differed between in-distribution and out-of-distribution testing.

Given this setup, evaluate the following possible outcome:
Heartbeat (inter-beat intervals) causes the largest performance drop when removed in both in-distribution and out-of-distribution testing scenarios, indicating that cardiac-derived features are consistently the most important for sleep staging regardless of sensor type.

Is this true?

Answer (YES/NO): NO